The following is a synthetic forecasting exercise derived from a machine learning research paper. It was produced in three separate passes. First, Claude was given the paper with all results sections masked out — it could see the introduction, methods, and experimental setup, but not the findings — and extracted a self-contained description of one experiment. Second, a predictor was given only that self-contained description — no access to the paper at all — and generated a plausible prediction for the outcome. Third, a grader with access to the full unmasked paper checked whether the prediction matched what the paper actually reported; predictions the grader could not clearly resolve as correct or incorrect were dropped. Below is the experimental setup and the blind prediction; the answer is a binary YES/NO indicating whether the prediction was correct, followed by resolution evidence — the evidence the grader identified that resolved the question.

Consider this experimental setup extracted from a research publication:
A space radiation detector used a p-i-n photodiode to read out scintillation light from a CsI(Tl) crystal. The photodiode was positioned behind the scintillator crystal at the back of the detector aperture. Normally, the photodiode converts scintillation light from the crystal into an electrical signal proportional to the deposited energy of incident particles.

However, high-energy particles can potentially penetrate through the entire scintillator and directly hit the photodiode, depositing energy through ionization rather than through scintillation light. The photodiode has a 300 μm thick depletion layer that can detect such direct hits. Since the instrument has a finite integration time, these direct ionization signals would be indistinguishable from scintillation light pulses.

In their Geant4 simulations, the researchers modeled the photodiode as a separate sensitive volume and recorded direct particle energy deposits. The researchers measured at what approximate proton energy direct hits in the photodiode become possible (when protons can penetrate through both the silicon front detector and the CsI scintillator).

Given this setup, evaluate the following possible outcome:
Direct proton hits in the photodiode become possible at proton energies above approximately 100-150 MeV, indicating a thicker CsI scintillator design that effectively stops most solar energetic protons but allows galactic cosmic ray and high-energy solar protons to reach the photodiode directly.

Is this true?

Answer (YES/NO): NO